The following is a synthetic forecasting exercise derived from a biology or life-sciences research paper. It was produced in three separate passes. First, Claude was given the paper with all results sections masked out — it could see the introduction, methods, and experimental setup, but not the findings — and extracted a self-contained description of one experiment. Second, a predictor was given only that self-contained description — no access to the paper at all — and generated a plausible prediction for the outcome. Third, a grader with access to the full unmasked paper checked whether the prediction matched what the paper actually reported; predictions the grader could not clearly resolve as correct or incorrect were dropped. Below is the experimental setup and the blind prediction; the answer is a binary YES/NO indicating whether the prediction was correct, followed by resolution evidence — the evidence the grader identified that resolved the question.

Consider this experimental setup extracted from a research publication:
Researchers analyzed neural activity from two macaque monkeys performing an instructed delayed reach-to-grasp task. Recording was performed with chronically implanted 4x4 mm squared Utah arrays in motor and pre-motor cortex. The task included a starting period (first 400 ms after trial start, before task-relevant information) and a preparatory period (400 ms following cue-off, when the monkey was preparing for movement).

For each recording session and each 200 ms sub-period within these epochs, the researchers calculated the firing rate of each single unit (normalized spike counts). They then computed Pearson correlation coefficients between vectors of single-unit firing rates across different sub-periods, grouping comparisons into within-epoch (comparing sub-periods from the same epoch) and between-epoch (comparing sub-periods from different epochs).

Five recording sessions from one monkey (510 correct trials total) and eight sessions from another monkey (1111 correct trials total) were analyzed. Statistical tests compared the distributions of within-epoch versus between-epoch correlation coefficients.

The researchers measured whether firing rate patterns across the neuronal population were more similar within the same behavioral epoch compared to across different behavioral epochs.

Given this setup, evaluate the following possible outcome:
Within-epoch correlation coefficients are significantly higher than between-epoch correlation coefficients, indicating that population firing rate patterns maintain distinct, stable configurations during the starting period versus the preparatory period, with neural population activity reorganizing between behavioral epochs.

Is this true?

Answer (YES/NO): YES